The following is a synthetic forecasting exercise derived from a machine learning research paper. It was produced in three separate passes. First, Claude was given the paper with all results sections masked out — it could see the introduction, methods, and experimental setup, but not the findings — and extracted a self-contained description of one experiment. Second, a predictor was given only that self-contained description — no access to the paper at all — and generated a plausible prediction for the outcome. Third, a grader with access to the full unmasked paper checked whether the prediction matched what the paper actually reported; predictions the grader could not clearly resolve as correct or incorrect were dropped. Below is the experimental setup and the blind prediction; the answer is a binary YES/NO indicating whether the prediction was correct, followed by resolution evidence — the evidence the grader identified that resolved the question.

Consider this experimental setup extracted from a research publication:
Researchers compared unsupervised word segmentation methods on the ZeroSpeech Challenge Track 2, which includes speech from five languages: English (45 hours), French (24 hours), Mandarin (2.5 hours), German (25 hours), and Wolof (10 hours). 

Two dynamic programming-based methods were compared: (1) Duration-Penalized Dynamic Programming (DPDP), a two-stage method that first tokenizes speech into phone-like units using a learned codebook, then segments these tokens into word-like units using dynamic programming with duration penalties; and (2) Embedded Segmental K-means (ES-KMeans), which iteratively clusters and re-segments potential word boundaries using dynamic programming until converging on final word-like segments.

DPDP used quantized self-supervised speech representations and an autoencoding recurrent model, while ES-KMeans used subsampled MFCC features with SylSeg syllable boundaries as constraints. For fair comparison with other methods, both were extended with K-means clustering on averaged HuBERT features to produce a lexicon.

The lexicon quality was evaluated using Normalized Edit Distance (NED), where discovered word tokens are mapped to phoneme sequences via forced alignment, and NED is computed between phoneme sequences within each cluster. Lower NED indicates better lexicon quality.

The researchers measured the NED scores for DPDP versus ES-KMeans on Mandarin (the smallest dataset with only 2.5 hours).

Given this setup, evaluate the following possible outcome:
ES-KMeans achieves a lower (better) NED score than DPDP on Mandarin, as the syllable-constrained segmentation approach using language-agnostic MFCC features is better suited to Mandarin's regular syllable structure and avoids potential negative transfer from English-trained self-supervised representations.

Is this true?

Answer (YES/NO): NO